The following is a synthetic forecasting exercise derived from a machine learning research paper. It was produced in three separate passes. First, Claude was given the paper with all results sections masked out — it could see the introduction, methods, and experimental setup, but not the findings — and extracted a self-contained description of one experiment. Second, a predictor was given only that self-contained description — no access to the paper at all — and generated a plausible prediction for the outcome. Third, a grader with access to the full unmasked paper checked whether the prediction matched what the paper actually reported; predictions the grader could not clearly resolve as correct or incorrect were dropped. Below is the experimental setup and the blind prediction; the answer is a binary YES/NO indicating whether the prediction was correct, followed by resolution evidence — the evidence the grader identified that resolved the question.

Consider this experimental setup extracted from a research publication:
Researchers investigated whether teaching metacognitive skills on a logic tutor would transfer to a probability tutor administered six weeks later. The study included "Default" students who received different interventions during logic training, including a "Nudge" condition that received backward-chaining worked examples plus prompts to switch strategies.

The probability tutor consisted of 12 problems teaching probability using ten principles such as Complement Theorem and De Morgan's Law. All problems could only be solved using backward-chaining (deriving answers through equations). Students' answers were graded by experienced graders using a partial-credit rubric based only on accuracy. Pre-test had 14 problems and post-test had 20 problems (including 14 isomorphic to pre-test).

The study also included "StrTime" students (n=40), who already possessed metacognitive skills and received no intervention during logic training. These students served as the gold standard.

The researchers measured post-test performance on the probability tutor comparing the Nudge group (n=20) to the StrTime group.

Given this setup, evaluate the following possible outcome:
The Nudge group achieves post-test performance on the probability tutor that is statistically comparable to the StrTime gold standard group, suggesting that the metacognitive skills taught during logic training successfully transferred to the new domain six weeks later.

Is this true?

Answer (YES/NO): YES